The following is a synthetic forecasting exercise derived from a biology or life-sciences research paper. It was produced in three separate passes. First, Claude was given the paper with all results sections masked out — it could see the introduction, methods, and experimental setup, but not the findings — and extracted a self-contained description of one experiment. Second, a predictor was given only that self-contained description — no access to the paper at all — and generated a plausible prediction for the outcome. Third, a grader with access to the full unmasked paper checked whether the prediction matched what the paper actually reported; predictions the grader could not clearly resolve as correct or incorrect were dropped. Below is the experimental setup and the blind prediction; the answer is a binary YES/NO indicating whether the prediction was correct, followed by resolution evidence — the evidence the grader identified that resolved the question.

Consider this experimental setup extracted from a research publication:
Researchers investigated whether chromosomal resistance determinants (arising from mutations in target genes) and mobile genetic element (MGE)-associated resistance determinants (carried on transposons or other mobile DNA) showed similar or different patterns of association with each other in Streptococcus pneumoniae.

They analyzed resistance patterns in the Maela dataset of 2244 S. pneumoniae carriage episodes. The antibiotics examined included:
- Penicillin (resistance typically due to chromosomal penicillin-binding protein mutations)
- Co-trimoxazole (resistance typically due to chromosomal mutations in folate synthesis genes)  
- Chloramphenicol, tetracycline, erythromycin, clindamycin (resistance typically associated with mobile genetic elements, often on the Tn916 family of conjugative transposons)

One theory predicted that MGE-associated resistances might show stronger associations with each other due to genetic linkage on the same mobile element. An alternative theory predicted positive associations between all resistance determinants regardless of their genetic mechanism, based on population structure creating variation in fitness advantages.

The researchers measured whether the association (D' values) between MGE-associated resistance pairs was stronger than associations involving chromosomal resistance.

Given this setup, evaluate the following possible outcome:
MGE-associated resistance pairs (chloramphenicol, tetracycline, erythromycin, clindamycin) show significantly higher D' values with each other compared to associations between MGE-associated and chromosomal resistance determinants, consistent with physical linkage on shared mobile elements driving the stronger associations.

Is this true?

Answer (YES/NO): NO